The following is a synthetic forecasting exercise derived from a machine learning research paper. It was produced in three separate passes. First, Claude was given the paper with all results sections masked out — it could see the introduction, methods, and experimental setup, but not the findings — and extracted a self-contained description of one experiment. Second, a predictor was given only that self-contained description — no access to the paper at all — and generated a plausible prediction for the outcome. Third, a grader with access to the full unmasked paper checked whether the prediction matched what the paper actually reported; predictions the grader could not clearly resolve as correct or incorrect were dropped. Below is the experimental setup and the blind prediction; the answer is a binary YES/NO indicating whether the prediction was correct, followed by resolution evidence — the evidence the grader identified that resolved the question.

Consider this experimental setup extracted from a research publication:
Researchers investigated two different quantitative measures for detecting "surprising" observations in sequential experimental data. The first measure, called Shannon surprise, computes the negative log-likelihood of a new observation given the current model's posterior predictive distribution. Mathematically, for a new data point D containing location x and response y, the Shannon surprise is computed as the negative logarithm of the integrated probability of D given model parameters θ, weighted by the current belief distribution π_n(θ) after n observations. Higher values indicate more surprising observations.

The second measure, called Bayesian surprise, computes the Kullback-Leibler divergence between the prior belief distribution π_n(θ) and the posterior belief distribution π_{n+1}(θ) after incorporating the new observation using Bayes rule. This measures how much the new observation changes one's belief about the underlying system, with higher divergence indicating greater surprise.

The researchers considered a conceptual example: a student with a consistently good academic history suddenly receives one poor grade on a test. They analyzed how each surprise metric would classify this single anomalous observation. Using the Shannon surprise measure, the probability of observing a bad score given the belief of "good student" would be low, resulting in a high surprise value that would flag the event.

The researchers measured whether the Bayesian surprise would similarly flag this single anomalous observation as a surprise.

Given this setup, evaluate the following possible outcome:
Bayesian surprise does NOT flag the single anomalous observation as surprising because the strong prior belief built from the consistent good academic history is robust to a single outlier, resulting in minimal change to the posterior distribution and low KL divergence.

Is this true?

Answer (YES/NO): YES